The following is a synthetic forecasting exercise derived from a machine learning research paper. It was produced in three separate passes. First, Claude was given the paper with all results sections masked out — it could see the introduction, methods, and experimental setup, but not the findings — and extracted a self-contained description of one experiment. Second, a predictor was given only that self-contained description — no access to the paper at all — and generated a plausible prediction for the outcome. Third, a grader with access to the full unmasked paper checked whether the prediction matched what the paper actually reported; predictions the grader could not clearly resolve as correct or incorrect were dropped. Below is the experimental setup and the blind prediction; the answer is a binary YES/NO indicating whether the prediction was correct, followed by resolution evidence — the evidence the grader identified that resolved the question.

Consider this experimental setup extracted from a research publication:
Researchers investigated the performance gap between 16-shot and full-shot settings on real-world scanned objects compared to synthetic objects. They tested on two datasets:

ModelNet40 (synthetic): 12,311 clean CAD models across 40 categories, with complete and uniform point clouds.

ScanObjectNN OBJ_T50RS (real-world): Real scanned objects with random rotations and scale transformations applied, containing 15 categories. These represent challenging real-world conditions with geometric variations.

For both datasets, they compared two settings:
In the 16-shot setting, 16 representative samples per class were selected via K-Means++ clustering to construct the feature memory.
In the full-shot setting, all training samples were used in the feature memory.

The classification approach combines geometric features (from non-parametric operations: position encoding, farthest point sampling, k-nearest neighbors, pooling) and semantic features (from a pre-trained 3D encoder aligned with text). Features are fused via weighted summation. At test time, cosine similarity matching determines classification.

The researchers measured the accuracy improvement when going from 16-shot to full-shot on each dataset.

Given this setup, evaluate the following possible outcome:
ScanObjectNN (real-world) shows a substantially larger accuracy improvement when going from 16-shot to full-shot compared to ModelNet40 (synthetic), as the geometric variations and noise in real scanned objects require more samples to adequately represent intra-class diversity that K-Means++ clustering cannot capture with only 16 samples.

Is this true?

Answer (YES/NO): YES